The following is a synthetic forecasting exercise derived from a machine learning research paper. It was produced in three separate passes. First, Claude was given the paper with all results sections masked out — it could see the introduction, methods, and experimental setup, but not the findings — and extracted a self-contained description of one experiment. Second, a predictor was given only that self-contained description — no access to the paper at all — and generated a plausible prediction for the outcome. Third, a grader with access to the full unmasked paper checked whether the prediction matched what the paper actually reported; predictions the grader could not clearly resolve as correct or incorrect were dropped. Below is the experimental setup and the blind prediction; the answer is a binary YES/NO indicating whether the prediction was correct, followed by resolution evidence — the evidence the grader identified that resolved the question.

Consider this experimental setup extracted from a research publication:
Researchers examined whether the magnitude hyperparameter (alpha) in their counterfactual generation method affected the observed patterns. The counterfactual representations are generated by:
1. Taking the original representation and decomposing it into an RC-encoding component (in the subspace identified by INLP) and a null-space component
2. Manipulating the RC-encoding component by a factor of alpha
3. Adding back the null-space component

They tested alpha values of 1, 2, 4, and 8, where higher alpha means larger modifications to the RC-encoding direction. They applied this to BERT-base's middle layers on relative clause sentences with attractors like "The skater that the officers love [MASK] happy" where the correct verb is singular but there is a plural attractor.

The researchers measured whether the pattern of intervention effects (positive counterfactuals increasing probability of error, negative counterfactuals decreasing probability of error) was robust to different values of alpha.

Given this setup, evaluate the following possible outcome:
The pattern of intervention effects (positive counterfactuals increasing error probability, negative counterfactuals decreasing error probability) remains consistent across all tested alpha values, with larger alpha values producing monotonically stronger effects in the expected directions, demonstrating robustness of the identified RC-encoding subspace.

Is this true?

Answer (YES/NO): NO